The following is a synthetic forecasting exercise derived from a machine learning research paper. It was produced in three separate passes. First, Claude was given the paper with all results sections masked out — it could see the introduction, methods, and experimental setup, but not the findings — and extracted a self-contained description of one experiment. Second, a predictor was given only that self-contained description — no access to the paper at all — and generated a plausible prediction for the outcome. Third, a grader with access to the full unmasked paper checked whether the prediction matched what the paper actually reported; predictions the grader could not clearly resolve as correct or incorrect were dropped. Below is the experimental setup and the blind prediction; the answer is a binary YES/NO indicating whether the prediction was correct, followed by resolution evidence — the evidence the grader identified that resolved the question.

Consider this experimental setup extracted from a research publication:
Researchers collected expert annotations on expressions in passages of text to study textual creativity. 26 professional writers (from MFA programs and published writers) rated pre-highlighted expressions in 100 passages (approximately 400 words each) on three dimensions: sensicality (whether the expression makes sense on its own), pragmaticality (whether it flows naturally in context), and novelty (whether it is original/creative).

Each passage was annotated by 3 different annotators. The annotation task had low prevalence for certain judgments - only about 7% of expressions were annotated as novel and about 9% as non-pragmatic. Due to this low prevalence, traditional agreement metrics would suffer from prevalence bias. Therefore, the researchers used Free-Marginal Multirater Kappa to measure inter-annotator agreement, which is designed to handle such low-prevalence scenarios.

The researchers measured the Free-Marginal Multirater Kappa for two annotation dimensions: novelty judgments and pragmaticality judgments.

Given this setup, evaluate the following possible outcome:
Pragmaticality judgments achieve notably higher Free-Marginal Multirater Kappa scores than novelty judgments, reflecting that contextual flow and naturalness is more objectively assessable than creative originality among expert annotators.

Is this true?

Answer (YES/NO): NO